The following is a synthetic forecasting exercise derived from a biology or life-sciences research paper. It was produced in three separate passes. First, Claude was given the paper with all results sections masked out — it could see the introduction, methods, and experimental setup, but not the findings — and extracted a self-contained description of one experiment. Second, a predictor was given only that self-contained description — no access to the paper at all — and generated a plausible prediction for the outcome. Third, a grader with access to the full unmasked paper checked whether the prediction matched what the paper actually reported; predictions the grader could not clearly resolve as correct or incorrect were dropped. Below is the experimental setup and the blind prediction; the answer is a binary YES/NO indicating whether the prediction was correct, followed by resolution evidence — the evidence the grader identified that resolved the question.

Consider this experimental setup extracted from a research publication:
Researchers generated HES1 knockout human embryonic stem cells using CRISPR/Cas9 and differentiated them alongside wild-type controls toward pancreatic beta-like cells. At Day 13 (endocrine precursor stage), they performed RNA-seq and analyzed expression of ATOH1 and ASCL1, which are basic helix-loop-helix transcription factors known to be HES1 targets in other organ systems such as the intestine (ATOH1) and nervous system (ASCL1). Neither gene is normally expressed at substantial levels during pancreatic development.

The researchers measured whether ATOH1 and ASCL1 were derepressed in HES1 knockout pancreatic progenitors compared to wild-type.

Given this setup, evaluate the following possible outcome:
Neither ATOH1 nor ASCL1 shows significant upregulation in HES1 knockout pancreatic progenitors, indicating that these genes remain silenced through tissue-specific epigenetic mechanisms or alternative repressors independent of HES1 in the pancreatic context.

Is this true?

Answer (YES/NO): NO